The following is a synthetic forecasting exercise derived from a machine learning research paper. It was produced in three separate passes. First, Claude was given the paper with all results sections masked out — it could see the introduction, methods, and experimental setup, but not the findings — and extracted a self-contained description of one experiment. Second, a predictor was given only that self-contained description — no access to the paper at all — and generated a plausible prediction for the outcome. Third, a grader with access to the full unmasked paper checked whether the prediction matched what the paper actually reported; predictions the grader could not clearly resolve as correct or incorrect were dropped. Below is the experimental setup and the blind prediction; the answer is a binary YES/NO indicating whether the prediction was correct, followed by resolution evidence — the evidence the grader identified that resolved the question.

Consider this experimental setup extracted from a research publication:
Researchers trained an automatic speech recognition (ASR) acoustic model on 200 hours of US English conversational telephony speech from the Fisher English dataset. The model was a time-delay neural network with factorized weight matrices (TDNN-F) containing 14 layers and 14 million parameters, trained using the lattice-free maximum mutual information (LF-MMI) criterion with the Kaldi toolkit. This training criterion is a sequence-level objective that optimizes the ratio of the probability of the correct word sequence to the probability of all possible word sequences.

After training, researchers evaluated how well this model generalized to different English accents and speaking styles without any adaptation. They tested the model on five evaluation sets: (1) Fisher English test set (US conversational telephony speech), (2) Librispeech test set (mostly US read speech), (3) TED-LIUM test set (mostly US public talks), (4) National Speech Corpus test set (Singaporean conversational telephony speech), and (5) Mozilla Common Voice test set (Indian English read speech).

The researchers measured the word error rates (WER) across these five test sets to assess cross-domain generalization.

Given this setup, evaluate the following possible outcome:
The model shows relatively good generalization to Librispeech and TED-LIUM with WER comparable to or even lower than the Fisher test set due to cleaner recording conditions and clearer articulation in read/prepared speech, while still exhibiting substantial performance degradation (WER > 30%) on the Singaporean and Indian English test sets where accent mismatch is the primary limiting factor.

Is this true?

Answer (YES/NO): YES